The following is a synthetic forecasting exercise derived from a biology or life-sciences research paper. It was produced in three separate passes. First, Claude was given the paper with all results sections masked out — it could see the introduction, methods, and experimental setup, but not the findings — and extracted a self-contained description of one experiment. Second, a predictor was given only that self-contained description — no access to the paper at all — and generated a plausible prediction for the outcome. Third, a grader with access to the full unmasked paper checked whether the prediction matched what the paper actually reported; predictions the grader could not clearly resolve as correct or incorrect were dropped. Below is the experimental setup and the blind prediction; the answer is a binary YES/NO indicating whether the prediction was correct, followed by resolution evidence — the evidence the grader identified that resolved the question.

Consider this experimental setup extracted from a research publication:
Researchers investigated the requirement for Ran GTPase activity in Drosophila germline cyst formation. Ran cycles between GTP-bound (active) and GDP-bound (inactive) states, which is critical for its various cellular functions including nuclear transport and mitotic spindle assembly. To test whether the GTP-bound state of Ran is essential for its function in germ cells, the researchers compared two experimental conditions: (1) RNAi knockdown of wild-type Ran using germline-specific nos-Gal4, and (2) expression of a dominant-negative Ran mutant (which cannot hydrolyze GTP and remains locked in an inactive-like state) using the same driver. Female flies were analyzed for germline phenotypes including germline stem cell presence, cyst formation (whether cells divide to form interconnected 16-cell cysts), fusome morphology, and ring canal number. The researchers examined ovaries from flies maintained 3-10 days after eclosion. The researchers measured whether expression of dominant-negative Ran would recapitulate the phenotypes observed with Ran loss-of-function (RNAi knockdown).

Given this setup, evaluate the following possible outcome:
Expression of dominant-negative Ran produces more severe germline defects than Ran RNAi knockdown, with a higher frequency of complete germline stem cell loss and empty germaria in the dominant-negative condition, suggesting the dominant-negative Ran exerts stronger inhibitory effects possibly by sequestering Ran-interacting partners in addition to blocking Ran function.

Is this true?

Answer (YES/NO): NO